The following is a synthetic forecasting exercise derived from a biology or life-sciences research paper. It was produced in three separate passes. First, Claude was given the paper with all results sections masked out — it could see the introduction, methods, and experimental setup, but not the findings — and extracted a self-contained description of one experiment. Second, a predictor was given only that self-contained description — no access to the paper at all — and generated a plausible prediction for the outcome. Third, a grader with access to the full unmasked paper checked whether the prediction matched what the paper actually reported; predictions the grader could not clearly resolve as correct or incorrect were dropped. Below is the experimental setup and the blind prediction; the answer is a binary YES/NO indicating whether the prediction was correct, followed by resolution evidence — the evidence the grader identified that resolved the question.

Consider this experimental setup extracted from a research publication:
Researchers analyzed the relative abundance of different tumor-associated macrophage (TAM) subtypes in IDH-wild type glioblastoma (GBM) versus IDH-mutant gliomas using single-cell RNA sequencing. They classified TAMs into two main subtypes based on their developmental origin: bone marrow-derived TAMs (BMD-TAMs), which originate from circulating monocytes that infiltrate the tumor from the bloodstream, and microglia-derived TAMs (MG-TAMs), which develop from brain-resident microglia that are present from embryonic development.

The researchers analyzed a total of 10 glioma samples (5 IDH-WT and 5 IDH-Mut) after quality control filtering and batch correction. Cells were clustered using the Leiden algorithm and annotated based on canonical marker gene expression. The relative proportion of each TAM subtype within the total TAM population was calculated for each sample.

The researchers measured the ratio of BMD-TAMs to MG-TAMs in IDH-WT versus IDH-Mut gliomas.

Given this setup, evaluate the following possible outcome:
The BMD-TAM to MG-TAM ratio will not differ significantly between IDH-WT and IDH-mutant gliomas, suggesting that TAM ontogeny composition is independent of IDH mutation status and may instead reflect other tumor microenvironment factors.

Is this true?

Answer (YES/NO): NO